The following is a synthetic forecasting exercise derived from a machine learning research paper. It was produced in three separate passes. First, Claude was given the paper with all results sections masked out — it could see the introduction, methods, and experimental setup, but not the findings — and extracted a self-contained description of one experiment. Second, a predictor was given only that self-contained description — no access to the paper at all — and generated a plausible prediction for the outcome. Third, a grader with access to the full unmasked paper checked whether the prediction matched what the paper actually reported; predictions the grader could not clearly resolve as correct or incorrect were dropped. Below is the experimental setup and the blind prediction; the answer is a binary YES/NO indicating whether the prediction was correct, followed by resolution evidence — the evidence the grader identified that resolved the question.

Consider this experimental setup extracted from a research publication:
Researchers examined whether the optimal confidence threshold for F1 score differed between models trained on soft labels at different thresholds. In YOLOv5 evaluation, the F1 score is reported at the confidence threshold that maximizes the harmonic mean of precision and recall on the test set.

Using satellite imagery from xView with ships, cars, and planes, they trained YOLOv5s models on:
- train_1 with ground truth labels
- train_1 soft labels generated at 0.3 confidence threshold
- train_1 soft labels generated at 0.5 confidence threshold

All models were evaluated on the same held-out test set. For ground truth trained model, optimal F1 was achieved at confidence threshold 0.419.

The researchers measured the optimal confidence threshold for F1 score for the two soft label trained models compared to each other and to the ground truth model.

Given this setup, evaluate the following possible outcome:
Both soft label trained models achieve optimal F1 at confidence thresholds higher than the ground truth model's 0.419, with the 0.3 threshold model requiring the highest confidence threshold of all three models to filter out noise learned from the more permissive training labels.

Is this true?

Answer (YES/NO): NO